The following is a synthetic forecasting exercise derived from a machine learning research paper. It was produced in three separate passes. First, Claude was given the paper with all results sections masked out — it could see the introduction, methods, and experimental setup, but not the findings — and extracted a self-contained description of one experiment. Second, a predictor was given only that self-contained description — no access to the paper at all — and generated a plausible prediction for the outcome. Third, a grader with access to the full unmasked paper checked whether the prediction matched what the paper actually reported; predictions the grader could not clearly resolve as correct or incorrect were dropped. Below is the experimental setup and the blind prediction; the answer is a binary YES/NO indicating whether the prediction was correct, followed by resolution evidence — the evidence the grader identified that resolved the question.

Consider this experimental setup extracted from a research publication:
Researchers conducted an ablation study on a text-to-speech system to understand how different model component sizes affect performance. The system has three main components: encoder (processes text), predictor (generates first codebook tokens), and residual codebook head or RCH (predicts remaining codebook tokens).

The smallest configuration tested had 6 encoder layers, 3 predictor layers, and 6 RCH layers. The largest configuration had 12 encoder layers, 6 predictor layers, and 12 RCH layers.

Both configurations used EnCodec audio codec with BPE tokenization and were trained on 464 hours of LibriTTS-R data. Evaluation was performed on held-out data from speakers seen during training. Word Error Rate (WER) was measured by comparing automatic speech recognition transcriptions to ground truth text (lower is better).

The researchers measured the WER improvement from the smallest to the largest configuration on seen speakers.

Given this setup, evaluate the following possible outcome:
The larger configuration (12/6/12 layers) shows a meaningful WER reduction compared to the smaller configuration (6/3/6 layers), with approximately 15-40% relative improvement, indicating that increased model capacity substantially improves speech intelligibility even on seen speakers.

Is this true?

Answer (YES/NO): YES